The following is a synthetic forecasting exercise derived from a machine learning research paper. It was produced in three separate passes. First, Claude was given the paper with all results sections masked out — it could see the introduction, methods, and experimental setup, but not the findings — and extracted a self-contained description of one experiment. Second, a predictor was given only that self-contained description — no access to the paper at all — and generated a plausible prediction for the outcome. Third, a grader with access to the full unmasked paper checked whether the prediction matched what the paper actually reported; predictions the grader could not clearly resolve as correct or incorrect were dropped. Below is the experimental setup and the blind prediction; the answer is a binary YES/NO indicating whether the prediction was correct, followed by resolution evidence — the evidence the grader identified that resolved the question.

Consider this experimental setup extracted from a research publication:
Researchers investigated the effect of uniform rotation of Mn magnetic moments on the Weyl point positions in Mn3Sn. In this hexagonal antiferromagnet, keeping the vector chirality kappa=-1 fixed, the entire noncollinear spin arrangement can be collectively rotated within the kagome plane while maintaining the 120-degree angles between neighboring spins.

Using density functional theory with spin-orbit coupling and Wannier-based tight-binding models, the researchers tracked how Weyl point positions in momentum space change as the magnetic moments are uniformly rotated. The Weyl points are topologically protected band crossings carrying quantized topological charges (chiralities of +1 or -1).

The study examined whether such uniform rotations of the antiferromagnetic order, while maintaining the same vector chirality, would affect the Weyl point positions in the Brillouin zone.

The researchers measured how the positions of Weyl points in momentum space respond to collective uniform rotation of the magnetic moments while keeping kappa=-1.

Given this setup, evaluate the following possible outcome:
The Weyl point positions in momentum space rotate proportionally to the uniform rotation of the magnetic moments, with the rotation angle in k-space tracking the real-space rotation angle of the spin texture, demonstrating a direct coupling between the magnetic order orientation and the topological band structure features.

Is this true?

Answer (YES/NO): NO